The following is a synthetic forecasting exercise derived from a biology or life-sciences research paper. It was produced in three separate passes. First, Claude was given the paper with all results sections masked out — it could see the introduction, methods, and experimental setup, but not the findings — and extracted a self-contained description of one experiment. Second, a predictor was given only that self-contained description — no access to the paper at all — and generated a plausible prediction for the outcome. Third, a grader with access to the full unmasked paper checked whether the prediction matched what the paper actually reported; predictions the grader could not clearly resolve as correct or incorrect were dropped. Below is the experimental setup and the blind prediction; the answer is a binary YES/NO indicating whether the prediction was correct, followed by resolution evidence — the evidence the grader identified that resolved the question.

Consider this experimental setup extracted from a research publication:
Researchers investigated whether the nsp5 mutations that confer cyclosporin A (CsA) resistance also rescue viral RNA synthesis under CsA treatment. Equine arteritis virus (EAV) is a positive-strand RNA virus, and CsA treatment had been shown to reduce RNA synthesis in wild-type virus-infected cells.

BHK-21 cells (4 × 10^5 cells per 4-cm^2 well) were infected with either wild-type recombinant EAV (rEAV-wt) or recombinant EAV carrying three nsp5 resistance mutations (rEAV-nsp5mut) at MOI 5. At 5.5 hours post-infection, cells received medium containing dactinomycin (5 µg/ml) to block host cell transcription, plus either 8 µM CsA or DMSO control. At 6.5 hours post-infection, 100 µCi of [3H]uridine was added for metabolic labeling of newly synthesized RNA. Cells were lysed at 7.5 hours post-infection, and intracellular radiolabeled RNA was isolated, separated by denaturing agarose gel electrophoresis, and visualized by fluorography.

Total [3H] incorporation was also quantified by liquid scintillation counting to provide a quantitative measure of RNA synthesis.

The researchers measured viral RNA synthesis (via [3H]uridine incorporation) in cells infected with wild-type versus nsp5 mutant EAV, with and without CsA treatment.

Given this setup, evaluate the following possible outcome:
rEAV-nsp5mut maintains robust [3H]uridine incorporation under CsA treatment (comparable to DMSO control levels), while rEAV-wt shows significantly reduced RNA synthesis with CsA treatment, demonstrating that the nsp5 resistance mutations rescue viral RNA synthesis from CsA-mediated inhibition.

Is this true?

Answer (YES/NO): YES